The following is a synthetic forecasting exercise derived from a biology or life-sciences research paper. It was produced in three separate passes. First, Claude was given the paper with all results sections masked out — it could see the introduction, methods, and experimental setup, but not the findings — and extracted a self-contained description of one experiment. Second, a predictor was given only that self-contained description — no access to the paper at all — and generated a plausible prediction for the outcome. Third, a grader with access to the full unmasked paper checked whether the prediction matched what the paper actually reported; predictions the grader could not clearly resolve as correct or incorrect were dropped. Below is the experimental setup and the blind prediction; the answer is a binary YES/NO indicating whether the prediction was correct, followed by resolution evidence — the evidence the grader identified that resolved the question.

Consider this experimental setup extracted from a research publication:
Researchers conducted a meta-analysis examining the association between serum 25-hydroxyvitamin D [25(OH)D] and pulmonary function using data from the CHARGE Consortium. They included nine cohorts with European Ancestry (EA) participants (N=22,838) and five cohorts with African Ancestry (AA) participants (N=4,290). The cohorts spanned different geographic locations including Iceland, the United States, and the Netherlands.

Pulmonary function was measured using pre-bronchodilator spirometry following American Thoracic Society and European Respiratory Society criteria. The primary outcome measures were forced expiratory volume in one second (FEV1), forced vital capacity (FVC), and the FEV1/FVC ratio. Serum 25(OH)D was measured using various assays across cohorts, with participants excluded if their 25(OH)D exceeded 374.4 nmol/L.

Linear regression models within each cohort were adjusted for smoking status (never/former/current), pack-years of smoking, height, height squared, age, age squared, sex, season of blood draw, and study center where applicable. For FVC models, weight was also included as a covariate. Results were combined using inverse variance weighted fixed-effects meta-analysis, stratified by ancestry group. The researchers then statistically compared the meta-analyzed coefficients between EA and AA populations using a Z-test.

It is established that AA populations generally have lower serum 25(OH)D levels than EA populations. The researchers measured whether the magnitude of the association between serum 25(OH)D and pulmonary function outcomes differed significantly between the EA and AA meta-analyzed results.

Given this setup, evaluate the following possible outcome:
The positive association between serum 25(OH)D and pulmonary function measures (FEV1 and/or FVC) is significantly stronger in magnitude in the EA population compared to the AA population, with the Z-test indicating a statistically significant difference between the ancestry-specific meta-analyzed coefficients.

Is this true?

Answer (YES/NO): NO